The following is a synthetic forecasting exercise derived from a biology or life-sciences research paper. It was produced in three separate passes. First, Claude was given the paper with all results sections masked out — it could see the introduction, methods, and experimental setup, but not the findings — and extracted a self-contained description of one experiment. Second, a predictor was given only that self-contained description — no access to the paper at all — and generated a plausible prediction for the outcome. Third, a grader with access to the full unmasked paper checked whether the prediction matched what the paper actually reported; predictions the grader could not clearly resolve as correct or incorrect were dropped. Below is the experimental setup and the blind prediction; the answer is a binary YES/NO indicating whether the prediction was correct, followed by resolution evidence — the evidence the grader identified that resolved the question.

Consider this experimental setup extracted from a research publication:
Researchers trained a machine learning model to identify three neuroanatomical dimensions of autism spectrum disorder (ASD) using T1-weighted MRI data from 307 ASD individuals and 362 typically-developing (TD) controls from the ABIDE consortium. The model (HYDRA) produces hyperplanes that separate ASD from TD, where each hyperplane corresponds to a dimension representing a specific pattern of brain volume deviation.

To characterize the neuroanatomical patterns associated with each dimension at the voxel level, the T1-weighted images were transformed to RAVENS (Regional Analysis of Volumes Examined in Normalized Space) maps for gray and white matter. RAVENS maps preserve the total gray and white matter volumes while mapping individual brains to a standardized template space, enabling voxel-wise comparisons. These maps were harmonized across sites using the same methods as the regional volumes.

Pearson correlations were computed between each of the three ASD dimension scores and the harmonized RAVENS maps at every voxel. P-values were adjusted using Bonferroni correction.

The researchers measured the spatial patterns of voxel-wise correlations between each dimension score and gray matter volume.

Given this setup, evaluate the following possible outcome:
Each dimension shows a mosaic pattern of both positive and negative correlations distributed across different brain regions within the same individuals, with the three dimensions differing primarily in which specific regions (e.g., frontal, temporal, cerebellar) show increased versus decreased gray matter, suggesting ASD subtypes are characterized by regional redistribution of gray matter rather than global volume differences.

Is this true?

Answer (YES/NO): NO